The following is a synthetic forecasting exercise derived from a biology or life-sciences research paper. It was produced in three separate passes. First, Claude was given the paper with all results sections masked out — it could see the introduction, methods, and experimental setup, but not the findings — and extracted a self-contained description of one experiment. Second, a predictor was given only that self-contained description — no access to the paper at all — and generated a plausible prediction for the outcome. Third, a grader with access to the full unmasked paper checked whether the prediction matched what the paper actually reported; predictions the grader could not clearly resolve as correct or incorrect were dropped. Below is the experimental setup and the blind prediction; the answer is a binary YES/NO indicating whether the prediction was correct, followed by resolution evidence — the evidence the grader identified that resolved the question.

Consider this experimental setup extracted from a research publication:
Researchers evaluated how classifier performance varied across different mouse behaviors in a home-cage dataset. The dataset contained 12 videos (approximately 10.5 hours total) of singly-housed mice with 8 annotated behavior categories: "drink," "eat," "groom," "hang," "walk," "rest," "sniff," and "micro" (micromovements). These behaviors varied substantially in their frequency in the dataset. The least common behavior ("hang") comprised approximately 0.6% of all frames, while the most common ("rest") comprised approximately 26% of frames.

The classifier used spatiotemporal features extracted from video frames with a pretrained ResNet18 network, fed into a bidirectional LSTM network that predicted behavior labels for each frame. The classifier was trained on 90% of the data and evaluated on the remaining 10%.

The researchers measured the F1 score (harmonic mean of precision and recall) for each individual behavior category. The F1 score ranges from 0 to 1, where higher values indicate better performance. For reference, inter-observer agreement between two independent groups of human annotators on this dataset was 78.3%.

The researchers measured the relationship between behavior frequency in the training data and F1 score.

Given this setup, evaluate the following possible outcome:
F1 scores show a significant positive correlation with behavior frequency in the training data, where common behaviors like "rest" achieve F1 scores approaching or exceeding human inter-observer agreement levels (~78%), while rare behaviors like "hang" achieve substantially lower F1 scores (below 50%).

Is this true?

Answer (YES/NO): NO